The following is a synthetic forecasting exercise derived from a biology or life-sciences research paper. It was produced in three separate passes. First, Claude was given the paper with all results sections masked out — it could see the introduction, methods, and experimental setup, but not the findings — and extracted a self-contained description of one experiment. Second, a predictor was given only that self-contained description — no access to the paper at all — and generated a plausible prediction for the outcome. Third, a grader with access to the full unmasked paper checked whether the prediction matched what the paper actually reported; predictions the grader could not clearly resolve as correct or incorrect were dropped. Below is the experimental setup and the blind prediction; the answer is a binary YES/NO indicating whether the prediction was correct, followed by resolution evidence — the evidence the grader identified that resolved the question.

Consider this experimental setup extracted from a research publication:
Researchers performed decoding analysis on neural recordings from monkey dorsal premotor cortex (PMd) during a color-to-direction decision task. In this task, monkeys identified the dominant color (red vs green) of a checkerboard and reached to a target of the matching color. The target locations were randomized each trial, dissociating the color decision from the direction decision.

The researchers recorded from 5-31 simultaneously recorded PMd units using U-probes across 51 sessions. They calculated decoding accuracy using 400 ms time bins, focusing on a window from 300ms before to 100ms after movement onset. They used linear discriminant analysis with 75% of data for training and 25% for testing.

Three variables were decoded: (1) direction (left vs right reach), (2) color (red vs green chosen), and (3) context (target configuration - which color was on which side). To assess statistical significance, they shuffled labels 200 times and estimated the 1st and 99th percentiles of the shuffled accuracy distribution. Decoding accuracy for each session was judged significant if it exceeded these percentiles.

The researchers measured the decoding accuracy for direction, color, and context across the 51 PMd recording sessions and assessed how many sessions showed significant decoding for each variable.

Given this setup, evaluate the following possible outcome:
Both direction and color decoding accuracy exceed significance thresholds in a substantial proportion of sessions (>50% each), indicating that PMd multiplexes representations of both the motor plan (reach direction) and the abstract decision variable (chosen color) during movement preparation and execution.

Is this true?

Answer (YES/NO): NO